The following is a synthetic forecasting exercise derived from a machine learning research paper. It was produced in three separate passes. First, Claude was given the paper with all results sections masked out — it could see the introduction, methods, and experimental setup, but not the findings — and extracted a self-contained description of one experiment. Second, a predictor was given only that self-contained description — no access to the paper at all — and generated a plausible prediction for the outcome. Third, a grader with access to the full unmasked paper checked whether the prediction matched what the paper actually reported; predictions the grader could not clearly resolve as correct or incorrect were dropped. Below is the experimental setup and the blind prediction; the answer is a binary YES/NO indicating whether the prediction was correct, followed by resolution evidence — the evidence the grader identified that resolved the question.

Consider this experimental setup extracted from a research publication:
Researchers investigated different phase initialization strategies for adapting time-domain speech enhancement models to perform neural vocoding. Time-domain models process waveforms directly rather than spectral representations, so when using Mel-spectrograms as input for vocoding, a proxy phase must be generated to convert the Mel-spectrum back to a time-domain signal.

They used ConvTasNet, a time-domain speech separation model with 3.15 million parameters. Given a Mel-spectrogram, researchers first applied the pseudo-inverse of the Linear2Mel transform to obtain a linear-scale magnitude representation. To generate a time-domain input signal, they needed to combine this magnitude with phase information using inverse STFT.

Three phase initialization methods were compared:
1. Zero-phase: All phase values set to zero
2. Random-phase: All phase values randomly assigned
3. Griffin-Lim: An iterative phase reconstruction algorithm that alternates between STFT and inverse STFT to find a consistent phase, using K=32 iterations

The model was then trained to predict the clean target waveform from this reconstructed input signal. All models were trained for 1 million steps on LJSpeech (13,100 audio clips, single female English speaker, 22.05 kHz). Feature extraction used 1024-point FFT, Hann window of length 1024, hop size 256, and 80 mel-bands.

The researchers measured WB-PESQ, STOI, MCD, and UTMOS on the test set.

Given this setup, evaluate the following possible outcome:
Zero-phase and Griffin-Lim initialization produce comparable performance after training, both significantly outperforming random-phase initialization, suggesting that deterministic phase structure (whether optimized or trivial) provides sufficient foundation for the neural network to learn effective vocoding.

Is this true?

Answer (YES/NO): NO